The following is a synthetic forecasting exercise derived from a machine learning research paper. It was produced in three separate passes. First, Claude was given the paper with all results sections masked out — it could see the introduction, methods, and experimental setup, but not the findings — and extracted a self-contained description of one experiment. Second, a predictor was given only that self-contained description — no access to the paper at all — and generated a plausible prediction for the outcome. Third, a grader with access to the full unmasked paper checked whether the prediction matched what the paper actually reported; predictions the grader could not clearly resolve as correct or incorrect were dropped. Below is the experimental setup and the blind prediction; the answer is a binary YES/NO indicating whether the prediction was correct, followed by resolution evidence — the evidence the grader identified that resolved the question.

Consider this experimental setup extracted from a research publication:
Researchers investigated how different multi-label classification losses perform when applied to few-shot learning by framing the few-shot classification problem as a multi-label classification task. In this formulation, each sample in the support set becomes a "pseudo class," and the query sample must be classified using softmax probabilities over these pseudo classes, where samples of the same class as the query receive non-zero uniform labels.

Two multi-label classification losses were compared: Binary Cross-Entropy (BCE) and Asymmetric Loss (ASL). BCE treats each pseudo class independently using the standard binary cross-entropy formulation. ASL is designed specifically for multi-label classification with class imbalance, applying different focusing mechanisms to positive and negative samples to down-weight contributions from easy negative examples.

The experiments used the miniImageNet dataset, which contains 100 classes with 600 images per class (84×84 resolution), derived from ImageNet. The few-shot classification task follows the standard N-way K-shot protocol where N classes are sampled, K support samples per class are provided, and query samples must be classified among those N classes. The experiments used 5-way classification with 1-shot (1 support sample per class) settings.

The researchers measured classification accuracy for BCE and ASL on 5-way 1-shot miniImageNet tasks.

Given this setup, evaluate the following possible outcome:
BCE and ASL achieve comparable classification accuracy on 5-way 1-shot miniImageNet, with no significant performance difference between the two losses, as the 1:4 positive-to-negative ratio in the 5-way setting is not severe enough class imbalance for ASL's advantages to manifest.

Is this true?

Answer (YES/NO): NO